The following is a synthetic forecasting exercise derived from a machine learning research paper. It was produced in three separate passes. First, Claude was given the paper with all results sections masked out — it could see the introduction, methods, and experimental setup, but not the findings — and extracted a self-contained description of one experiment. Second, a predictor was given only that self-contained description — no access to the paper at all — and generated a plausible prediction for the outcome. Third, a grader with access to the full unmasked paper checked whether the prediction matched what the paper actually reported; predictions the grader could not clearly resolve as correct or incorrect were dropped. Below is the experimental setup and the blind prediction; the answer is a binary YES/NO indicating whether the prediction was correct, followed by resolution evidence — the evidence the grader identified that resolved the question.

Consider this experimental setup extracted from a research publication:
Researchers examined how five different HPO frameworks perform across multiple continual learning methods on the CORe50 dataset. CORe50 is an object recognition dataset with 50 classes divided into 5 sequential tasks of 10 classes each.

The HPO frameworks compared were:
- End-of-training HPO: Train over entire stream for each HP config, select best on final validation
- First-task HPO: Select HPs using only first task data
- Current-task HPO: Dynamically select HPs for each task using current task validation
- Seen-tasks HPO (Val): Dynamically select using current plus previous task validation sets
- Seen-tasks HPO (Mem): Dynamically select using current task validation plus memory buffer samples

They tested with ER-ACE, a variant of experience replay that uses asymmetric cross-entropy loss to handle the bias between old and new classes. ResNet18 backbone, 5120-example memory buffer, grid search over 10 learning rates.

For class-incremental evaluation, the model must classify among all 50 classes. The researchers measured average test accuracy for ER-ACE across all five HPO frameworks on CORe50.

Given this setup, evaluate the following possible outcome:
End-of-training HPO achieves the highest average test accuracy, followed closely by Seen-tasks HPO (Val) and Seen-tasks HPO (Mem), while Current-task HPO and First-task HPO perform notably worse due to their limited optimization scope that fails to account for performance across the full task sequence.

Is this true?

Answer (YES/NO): NO